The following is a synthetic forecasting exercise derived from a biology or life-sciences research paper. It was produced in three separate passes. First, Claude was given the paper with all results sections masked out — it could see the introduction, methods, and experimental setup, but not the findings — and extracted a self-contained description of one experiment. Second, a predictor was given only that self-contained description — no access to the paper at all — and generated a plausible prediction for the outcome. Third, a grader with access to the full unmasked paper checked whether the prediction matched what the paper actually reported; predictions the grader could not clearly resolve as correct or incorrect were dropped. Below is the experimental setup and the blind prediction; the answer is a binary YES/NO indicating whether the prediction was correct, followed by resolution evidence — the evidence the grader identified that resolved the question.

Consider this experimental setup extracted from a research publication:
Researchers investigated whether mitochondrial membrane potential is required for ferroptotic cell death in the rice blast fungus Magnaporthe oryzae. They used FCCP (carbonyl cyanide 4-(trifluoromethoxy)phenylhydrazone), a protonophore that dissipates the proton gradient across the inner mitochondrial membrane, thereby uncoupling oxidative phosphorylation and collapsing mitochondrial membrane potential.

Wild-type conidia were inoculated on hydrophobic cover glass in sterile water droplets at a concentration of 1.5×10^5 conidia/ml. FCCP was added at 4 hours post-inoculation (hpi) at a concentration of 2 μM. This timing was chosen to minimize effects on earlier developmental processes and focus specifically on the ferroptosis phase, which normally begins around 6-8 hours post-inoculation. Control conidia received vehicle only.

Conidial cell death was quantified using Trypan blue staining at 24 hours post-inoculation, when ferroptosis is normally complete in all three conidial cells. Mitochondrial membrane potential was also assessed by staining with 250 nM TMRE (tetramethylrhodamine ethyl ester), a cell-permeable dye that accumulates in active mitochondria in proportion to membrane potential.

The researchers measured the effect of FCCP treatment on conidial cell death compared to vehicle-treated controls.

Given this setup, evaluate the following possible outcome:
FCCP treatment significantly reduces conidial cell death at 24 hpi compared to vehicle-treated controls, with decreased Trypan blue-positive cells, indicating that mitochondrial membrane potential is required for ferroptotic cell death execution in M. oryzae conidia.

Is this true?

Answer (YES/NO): YES